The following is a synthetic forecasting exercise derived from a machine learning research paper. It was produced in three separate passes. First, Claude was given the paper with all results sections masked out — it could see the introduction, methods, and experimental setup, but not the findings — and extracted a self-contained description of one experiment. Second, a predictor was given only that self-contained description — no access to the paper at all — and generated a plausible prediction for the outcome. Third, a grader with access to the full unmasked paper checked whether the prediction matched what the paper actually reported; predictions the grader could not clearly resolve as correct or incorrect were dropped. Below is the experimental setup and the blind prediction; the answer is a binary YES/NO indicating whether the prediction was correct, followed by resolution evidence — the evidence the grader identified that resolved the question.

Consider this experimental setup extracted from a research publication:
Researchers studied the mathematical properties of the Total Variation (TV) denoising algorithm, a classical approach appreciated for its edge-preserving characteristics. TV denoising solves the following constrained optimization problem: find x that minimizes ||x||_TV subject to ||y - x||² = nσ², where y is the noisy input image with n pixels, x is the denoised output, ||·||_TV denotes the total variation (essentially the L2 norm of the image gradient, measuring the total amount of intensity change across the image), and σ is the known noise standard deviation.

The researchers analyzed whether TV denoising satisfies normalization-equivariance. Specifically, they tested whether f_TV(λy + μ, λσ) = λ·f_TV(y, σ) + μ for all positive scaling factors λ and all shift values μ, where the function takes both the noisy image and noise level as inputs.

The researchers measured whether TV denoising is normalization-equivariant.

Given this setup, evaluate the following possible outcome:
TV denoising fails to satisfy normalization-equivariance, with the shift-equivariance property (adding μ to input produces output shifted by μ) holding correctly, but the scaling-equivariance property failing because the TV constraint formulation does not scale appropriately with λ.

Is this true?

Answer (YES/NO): NO